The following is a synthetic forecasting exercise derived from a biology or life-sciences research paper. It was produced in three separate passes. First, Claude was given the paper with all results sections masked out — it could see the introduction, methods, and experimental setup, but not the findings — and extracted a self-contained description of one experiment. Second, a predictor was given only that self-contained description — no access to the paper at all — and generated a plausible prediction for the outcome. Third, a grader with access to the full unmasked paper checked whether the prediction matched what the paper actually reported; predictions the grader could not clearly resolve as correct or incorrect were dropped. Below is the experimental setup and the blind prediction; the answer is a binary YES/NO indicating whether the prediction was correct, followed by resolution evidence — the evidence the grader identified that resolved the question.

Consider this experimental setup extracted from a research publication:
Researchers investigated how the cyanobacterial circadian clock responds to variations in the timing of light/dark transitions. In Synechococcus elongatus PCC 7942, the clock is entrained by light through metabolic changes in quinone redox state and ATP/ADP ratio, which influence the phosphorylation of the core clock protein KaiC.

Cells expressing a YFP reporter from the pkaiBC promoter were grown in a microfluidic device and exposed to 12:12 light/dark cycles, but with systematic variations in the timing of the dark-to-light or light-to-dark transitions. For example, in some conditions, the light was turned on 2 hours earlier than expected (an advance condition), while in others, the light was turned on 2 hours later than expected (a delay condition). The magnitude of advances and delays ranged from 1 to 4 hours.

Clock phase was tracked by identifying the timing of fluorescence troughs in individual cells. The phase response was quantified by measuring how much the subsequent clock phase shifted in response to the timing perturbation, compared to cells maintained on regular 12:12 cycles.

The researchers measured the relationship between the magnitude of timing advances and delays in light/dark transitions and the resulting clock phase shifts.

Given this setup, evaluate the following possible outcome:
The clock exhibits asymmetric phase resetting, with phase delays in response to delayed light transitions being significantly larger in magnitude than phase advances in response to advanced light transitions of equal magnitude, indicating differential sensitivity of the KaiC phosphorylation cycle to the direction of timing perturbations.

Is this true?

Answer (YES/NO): NO